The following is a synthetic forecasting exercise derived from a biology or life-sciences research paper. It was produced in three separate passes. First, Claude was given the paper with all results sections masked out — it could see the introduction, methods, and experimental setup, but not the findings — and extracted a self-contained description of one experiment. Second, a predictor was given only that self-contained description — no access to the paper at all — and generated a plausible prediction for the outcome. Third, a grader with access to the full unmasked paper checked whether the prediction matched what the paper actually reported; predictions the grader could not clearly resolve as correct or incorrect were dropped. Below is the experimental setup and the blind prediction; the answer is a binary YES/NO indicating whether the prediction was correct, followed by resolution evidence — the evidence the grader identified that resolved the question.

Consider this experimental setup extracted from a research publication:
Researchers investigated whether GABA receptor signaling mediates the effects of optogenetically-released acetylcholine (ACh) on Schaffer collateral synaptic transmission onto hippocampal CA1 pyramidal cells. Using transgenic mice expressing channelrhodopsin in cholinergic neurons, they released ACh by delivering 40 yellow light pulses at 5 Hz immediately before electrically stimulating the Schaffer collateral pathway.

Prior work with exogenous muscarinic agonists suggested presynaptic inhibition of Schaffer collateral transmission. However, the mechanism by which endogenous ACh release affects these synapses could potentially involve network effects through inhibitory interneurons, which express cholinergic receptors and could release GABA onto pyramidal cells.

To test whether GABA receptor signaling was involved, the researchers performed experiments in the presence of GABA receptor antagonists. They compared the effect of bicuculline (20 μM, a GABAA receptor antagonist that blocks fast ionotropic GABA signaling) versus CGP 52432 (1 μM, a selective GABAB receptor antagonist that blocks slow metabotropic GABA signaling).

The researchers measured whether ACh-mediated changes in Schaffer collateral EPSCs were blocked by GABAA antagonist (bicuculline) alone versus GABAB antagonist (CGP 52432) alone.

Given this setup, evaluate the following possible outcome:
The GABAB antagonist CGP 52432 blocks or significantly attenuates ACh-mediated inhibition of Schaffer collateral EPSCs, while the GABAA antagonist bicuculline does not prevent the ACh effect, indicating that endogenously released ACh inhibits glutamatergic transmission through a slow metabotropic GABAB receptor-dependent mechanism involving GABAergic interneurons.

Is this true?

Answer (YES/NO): YES